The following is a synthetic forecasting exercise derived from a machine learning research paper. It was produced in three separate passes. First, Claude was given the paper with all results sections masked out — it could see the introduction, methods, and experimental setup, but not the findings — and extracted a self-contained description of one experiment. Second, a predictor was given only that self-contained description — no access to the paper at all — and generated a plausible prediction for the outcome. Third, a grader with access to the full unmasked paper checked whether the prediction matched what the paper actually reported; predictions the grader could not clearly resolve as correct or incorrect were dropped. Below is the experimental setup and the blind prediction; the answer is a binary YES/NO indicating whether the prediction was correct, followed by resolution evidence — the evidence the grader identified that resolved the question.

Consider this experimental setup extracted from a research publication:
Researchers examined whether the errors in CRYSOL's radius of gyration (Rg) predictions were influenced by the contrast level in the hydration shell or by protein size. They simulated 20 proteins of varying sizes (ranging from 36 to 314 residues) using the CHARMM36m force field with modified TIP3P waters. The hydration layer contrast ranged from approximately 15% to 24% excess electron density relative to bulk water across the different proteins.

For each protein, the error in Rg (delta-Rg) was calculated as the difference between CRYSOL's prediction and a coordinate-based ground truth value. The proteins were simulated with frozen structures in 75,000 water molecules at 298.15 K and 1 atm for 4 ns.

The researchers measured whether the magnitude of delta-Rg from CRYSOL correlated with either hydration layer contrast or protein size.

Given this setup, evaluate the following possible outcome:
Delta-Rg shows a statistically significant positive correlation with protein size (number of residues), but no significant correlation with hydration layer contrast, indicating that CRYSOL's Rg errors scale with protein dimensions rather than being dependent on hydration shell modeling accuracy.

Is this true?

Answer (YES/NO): NO